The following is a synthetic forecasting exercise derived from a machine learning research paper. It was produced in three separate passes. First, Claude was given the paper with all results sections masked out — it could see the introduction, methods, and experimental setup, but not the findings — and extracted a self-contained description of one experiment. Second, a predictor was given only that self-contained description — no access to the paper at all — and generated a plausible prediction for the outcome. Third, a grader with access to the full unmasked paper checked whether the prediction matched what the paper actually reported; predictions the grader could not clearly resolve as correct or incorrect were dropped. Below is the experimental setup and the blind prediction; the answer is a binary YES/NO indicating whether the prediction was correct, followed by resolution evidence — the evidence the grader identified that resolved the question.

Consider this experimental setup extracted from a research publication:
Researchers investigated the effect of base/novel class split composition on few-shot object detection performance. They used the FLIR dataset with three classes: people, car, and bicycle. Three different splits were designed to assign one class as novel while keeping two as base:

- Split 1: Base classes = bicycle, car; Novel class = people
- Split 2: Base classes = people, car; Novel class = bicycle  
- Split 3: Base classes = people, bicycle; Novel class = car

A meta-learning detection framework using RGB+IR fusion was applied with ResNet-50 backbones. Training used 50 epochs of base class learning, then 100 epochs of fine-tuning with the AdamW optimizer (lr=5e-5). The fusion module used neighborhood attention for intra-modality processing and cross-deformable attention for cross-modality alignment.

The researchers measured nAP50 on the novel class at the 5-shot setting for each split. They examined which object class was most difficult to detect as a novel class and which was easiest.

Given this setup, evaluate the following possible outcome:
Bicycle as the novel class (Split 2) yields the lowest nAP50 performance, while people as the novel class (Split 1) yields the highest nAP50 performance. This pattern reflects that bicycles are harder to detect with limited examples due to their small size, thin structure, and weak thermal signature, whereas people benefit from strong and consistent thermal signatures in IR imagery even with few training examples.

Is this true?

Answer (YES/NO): NO